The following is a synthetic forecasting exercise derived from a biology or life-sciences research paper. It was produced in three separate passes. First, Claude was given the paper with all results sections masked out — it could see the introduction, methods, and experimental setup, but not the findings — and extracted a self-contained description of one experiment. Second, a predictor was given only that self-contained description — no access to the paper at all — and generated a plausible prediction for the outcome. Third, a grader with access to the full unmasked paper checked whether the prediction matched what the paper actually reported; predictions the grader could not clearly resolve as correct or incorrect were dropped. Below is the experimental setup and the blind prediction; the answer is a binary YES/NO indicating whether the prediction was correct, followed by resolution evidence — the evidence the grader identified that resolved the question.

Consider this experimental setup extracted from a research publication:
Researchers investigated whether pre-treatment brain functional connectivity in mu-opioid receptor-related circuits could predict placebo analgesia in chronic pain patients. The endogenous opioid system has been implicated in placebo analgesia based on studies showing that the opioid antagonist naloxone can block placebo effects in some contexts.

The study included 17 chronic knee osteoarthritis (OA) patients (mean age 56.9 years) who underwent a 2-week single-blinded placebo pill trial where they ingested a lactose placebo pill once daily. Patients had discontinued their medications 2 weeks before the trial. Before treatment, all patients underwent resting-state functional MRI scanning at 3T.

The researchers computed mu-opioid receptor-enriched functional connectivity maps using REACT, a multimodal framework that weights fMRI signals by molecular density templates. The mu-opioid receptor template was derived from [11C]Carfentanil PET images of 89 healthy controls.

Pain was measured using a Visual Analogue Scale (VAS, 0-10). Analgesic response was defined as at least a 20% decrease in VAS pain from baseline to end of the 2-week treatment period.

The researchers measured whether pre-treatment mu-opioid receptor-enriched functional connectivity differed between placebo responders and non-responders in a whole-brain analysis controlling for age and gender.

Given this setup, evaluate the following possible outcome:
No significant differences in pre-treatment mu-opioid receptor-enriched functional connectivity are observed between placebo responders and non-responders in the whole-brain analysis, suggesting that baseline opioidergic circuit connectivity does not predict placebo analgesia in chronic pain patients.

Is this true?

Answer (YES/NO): YES